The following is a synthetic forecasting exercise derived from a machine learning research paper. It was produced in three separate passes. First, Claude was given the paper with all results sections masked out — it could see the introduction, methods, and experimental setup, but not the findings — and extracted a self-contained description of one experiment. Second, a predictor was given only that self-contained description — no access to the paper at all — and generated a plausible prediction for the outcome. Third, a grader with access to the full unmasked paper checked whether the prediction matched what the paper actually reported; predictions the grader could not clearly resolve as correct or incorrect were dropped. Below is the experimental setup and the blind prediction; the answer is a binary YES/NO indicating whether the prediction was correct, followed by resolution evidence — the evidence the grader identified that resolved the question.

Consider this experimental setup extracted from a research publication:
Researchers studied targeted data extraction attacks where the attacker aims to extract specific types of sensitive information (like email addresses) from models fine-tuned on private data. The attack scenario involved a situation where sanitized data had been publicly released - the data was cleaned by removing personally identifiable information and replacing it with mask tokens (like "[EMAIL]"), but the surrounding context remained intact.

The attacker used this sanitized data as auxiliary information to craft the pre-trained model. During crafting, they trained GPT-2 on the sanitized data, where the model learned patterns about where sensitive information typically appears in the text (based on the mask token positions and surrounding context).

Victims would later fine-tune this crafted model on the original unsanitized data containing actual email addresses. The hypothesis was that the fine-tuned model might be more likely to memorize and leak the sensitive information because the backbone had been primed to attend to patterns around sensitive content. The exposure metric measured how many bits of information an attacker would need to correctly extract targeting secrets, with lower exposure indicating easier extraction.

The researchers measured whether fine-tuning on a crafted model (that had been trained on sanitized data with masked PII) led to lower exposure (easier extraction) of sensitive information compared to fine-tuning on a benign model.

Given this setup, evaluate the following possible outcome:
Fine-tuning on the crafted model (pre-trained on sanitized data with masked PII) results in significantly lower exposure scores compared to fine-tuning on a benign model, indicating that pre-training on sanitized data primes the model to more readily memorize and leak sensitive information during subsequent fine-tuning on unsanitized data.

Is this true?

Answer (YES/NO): NO